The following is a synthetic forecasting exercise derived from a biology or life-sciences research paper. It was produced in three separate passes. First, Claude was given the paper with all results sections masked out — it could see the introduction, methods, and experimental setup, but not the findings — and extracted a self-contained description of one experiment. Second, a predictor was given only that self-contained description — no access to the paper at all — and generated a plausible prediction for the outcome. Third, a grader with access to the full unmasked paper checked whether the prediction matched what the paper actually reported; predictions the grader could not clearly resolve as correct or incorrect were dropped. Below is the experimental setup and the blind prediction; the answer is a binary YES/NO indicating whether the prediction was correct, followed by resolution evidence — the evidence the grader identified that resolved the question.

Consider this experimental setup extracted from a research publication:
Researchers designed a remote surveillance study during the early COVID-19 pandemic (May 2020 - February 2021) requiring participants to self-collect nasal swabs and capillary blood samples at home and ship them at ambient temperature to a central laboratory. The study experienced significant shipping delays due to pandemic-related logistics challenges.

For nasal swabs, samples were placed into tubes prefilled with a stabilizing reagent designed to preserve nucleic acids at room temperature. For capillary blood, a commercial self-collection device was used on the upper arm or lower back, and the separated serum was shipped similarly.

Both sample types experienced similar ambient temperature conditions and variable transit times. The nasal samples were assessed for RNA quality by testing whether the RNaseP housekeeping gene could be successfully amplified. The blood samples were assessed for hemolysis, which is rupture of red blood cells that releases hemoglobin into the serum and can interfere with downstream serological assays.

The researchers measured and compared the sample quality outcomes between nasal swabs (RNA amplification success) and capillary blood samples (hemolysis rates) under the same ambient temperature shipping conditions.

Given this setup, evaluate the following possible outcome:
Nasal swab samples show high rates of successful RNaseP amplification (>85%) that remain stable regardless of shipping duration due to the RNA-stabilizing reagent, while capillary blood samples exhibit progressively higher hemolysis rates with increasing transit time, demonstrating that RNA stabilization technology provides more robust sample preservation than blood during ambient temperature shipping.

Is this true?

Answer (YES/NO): NO